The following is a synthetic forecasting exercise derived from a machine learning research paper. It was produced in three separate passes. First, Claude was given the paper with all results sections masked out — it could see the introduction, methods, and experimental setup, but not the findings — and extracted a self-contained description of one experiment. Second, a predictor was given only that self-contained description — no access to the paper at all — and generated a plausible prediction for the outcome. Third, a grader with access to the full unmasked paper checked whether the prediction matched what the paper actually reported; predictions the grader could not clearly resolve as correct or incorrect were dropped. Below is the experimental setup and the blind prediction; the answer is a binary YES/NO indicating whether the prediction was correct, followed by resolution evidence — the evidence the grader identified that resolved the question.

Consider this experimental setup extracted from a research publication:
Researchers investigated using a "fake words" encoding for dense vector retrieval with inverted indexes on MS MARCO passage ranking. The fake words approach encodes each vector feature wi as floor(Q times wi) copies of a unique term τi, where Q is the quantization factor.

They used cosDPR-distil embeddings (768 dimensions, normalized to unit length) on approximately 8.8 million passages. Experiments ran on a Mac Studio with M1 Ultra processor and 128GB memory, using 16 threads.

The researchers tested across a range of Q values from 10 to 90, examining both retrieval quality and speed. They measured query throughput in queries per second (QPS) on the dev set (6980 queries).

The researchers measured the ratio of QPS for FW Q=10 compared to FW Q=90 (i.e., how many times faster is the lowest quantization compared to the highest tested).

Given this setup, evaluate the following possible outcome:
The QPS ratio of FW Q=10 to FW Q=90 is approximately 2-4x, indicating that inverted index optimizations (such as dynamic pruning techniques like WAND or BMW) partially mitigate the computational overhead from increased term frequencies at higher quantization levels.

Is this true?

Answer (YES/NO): NO